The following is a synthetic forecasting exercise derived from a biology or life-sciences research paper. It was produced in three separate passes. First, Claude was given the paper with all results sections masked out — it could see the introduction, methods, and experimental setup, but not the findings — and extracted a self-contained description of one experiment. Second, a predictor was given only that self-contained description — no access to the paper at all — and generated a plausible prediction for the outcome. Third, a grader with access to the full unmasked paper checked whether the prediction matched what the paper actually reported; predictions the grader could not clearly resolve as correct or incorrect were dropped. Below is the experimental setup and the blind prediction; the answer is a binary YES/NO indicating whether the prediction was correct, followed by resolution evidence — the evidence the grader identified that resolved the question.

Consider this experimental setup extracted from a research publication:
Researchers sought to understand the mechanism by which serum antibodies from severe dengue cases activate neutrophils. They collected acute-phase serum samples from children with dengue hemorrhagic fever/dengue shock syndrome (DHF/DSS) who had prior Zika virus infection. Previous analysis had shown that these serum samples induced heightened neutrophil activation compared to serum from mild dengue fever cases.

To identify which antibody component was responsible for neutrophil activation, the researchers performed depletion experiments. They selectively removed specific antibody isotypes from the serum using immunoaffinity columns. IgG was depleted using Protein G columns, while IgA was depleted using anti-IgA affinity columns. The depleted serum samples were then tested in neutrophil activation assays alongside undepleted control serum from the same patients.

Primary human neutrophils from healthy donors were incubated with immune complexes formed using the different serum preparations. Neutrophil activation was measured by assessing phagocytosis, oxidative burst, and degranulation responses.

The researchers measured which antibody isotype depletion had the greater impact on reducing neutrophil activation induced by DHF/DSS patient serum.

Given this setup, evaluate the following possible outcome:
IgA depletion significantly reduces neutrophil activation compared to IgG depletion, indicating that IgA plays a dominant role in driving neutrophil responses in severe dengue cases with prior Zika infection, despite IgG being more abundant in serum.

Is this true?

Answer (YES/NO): YES